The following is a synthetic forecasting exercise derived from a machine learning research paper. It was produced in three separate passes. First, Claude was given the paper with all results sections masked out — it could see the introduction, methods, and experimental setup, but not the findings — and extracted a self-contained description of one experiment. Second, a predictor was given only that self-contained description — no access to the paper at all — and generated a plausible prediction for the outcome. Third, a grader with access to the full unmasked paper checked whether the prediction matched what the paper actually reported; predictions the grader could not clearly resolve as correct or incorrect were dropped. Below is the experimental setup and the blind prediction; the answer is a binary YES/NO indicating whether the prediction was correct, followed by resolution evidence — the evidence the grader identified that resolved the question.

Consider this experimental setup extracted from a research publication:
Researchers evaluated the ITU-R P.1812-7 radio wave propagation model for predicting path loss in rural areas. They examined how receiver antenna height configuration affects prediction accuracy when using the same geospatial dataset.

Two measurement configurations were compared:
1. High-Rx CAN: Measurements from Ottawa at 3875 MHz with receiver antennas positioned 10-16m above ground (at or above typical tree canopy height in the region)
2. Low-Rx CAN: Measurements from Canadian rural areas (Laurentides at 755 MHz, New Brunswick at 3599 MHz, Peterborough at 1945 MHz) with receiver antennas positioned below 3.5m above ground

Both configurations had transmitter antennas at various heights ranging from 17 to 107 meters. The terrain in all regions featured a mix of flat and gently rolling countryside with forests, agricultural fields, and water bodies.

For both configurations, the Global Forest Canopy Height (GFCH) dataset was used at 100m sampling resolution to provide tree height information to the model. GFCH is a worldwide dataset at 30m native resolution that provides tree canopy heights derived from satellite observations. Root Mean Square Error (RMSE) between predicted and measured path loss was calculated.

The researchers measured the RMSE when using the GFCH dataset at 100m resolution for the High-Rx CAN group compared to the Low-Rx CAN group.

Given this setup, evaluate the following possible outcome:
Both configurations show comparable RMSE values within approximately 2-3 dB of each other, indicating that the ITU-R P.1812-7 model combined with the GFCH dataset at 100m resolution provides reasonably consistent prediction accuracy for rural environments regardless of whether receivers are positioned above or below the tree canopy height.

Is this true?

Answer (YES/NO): NO